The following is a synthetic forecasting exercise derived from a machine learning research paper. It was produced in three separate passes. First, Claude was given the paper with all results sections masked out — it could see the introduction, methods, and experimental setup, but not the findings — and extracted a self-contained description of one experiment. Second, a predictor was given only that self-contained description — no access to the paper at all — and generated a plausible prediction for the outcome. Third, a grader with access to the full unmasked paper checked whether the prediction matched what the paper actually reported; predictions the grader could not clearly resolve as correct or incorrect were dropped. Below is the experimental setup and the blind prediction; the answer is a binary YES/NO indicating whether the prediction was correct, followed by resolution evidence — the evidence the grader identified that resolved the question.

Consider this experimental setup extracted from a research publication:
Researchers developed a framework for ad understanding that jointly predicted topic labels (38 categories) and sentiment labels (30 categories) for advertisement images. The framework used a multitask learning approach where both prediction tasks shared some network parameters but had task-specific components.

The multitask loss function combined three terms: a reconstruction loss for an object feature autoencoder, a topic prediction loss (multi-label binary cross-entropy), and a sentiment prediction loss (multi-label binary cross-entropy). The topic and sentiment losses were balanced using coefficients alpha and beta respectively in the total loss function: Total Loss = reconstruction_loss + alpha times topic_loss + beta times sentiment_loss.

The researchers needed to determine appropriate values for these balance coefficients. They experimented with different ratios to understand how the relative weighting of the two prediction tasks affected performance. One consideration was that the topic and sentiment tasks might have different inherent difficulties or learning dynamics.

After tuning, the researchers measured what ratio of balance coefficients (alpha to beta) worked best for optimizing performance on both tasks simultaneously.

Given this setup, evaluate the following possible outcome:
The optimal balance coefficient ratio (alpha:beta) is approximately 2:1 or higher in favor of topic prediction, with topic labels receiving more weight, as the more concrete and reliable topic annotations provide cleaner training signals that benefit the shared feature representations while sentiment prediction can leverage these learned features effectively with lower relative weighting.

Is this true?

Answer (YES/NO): YES